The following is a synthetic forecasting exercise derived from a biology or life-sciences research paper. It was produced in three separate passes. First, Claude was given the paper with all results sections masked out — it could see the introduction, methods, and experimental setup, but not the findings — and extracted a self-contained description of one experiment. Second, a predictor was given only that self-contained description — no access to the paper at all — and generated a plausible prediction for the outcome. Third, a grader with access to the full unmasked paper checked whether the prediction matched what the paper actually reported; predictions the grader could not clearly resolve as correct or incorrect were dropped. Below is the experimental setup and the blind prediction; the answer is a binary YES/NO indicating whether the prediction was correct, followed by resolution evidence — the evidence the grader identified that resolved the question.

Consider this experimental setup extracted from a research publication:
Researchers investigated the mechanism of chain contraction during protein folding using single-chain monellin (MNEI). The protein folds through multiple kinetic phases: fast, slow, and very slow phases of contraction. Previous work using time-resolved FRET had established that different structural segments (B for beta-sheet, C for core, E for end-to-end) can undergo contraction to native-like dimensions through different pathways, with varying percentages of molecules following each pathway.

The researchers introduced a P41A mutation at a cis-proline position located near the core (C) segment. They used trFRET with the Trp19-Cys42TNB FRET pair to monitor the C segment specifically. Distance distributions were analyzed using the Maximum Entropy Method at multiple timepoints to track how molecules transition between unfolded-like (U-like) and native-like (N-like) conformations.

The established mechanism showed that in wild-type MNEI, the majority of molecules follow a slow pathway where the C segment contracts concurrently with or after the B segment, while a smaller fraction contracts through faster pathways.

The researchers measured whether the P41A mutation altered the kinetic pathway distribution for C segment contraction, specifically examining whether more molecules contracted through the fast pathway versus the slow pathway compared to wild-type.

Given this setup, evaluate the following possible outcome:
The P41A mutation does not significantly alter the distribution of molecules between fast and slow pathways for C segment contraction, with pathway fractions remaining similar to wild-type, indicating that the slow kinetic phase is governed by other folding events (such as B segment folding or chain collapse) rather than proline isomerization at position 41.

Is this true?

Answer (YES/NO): NO